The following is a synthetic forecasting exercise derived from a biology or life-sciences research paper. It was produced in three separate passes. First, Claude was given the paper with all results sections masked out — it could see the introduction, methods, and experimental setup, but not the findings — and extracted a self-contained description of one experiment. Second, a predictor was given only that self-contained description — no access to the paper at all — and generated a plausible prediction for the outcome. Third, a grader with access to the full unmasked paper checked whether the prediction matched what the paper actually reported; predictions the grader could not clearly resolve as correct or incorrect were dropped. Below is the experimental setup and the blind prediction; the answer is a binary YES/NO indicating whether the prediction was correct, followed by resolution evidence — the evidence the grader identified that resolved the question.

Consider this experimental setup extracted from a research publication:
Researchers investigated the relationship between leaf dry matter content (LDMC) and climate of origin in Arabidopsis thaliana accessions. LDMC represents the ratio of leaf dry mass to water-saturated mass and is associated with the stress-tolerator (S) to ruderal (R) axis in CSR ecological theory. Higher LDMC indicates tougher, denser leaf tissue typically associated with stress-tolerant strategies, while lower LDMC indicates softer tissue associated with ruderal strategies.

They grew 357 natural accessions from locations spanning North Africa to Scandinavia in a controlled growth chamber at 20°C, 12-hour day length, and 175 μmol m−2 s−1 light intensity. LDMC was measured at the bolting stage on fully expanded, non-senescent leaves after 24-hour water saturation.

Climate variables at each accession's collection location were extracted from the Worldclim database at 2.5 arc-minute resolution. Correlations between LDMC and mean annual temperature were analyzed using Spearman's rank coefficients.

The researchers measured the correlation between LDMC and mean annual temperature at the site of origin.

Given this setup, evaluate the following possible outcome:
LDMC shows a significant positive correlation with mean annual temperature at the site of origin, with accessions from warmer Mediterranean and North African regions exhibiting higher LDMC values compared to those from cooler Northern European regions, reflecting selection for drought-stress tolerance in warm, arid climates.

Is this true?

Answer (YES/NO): NO